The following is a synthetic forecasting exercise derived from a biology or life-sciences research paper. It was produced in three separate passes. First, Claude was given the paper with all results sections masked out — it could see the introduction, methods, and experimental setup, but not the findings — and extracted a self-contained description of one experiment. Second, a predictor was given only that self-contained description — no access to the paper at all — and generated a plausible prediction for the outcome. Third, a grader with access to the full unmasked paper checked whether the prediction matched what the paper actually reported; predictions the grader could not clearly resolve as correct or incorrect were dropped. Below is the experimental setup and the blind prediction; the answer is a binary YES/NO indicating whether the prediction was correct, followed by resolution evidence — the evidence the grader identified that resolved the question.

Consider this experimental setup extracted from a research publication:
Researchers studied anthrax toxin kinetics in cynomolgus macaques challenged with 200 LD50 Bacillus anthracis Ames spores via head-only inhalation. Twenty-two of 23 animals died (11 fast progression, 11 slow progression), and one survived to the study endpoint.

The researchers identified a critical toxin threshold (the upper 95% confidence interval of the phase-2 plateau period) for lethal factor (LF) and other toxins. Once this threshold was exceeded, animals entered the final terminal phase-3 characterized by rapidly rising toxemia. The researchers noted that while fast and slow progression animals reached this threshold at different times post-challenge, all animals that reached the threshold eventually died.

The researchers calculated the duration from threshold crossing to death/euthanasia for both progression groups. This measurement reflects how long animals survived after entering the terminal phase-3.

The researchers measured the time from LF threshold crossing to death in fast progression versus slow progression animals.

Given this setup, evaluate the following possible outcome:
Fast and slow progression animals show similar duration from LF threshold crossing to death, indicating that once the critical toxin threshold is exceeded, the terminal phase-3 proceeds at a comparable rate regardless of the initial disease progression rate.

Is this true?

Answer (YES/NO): YES